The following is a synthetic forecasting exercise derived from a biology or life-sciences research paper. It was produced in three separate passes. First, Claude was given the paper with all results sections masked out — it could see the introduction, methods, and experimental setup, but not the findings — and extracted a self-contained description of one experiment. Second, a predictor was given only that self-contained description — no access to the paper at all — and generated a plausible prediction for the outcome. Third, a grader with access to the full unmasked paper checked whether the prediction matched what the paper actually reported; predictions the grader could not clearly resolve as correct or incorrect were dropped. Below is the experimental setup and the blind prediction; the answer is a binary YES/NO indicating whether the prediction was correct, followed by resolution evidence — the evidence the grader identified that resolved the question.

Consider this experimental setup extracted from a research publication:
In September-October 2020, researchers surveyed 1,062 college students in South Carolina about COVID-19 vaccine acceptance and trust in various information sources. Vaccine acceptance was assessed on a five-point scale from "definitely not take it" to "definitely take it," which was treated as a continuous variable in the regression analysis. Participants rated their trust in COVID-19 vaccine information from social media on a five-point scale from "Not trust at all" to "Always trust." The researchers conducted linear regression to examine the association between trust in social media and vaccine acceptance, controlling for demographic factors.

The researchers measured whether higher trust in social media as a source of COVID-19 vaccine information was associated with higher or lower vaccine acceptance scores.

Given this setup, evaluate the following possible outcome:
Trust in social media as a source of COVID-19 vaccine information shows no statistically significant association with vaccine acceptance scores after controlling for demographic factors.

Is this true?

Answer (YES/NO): NO